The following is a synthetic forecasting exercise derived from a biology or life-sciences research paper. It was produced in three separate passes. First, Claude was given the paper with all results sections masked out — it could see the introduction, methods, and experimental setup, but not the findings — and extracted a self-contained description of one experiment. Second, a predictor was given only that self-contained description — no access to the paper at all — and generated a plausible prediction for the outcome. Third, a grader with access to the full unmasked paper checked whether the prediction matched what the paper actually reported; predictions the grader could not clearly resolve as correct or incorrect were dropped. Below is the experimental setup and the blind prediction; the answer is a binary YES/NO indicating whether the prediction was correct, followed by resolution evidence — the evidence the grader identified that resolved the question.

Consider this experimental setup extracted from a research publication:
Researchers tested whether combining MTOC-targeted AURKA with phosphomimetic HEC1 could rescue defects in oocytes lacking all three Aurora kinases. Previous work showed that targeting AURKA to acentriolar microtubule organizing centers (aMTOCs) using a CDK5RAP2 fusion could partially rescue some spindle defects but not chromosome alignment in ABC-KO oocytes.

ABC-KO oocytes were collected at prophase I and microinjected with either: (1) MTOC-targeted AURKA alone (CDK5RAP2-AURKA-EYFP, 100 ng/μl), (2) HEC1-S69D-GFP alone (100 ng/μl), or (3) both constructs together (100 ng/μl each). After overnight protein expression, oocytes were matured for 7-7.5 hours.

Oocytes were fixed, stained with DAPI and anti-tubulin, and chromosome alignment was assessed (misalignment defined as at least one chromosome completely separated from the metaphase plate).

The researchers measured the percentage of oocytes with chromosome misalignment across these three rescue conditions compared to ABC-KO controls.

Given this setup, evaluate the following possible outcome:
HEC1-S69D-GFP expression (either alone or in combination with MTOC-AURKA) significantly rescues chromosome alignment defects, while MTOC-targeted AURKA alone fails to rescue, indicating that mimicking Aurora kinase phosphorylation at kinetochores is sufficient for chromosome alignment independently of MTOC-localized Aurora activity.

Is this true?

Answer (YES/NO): NO